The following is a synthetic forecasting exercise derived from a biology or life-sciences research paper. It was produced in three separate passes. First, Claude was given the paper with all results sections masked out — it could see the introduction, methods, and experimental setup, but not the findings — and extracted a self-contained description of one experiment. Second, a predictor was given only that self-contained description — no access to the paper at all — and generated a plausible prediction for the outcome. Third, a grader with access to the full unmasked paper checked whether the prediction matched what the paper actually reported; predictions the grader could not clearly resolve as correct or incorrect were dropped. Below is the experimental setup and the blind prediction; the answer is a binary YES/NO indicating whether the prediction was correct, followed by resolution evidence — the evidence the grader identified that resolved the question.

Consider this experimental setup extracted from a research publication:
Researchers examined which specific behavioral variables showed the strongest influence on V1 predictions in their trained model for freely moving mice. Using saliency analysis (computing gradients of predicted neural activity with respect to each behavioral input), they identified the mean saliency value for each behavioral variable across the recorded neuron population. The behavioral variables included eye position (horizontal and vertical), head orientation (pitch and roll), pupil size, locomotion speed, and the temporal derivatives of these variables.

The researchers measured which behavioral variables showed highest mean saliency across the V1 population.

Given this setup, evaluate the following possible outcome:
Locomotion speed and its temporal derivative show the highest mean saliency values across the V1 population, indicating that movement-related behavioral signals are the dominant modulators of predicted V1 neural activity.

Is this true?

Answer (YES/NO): NO